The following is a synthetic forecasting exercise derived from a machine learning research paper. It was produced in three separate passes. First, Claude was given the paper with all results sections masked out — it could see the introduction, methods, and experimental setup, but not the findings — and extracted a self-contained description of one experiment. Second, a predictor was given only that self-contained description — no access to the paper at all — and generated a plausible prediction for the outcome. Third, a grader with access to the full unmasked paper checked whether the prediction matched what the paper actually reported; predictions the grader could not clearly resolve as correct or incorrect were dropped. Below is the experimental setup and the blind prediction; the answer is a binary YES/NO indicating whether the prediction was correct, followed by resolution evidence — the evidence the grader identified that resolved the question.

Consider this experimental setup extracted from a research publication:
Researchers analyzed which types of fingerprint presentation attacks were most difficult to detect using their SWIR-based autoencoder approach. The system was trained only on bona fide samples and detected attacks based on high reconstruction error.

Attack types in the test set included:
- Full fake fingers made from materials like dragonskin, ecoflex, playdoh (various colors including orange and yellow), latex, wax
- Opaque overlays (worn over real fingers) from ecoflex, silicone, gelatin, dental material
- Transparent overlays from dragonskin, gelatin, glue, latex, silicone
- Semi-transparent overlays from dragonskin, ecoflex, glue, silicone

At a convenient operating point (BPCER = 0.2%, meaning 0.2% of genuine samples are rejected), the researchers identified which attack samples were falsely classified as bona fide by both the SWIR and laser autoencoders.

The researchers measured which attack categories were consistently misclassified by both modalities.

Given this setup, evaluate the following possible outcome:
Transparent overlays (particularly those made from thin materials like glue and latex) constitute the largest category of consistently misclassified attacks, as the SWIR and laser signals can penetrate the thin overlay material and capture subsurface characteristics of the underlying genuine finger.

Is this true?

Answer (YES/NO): NO